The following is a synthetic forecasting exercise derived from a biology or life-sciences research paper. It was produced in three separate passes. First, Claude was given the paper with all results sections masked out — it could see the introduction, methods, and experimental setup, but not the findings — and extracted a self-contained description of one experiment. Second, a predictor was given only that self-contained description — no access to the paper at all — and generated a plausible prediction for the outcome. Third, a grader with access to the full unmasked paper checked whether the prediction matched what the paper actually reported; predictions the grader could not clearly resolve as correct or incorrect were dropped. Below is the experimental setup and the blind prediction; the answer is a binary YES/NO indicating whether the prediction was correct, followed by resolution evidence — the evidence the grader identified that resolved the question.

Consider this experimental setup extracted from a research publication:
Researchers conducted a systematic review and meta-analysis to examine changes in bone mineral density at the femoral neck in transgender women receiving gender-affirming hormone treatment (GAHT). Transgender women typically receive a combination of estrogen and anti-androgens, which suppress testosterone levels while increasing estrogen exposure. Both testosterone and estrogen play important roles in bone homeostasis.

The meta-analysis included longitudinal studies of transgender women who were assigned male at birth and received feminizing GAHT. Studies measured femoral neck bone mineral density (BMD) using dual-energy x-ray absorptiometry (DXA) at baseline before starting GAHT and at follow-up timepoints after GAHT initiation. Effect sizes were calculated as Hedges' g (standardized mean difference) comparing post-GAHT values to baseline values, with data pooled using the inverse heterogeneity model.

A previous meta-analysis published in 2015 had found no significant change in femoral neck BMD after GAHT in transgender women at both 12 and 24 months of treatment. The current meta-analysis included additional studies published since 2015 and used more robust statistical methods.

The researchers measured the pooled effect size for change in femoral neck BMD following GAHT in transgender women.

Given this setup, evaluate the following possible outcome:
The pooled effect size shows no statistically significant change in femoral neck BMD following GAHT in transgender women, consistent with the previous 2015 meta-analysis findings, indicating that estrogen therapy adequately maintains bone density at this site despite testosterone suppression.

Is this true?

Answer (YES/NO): NO